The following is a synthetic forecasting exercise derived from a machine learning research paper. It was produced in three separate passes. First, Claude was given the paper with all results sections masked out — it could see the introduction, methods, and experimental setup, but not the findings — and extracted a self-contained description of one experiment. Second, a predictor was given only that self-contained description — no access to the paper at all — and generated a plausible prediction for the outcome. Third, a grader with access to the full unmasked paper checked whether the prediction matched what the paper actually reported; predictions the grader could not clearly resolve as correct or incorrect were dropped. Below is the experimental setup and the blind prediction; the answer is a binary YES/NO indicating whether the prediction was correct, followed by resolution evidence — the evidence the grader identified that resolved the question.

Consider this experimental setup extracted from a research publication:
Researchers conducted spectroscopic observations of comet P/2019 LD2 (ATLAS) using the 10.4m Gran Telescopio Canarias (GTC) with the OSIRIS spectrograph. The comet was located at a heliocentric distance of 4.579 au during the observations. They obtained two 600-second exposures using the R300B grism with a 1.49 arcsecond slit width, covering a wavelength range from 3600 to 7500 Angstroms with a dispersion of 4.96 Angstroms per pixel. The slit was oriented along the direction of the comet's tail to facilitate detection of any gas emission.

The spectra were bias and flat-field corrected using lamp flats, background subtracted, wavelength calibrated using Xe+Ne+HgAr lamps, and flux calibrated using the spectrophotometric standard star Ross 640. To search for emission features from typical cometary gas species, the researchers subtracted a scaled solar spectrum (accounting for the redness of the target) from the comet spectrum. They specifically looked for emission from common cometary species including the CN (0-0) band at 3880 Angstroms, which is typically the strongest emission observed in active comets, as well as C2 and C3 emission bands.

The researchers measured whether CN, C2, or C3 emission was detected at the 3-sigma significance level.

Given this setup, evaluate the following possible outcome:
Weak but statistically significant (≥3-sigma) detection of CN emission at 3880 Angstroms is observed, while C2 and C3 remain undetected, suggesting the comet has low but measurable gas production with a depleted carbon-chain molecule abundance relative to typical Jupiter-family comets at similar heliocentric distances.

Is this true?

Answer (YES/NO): NO